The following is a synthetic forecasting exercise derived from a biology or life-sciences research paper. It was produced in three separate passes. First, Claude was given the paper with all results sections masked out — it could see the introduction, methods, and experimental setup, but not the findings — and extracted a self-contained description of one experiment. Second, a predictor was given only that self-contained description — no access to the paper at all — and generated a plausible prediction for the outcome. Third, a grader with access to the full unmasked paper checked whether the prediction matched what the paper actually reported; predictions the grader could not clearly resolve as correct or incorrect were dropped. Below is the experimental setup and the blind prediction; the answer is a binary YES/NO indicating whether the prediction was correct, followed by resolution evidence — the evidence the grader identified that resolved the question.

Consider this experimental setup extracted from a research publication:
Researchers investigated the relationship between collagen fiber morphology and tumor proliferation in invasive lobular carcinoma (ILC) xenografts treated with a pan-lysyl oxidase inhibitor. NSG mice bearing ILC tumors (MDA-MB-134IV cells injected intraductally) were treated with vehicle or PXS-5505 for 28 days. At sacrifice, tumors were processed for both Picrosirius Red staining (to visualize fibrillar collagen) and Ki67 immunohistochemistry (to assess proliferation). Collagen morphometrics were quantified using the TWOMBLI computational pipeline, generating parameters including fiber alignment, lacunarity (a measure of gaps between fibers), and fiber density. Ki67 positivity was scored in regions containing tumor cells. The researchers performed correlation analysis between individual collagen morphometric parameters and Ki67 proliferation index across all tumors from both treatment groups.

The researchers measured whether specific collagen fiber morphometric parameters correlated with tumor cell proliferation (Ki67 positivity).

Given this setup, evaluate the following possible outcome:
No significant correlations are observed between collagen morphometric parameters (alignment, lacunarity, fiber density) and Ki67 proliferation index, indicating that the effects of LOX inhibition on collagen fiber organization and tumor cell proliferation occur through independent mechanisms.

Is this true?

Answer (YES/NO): NO